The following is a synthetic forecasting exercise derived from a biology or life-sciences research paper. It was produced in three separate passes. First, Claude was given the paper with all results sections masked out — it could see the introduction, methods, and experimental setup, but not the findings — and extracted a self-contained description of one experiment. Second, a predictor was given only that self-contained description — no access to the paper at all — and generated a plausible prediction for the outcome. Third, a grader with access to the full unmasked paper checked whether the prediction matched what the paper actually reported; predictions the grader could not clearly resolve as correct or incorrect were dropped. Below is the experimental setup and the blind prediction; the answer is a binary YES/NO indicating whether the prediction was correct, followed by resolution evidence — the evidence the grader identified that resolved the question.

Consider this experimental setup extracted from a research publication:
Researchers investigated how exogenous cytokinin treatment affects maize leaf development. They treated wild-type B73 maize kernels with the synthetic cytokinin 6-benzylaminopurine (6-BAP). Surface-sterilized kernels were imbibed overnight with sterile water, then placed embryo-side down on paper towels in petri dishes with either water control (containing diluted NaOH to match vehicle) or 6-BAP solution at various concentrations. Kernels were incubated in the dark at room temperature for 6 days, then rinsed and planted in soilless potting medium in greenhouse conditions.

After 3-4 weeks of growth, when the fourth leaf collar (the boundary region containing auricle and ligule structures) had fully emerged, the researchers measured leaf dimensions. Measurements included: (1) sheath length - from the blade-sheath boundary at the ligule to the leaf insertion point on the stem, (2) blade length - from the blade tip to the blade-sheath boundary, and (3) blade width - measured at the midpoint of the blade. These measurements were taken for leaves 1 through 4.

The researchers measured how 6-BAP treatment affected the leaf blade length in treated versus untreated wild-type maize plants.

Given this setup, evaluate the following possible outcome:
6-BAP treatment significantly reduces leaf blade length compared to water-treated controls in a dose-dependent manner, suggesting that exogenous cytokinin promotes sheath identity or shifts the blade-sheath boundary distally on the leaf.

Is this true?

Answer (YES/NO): NO